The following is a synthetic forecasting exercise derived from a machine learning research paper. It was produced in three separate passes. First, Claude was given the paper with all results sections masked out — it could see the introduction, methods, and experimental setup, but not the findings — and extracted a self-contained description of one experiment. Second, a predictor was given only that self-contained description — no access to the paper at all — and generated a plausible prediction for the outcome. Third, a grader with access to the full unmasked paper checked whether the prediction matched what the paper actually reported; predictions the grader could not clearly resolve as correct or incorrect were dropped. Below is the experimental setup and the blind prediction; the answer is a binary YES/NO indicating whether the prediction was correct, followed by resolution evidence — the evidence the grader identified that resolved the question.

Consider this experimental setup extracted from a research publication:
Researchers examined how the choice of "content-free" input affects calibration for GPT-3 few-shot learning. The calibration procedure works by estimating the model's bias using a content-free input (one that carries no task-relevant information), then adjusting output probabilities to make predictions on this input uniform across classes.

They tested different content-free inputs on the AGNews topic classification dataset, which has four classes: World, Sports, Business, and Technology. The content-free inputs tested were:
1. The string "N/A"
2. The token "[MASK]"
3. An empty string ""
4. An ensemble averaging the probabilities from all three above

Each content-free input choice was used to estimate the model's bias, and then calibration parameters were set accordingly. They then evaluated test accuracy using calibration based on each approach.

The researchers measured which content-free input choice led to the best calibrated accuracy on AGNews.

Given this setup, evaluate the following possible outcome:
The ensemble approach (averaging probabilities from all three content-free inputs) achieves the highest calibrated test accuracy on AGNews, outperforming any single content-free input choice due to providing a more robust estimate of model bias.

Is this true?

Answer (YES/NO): YES